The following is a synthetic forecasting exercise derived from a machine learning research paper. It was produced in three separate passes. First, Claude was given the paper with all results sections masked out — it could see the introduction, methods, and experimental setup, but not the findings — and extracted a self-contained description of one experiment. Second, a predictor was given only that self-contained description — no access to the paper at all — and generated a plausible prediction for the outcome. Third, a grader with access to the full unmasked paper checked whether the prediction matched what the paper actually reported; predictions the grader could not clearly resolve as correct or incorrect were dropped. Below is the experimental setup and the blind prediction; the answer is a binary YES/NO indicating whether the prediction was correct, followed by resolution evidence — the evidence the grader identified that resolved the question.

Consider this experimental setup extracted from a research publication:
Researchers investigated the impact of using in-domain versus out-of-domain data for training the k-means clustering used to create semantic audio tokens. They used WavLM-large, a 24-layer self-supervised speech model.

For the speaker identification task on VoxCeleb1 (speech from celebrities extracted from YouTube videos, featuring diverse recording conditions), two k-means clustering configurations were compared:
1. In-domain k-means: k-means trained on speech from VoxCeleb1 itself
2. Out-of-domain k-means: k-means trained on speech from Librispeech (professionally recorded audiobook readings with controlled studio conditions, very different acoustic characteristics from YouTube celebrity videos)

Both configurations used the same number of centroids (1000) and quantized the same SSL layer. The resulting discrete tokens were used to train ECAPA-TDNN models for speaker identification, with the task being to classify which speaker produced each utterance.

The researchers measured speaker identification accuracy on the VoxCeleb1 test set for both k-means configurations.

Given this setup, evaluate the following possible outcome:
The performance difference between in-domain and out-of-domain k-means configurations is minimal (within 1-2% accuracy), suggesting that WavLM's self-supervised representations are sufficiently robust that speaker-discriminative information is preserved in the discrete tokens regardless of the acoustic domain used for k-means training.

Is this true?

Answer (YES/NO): NO